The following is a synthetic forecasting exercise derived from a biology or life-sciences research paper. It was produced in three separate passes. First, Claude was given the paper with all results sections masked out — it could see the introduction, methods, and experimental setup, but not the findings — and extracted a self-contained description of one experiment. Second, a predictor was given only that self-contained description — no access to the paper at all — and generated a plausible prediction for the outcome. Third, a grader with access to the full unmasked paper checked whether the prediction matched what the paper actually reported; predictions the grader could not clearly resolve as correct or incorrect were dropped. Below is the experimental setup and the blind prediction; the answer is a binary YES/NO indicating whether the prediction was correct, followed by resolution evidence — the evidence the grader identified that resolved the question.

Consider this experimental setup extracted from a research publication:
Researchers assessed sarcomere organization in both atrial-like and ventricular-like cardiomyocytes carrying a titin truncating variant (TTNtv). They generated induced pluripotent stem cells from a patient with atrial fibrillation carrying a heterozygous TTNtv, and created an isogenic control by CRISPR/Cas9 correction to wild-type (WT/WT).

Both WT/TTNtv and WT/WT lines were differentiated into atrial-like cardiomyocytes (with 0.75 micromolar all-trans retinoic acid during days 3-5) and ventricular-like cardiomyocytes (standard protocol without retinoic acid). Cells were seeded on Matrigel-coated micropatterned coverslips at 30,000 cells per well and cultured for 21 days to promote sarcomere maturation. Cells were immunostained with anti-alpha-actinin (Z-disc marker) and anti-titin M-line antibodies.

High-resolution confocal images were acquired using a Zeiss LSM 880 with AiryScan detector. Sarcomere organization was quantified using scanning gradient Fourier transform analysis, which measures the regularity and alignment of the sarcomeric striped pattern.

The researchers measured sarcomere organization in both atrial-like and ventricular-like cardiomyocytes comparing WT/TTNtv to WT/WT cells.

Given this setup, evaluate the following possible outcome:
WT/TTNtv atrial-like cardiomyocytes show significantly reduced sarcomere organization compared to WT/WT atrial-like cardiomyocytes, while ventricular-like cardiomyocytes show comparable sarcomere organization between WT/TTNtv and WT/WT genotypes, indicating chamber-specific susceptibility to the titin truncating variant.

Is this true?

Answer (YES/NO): NO